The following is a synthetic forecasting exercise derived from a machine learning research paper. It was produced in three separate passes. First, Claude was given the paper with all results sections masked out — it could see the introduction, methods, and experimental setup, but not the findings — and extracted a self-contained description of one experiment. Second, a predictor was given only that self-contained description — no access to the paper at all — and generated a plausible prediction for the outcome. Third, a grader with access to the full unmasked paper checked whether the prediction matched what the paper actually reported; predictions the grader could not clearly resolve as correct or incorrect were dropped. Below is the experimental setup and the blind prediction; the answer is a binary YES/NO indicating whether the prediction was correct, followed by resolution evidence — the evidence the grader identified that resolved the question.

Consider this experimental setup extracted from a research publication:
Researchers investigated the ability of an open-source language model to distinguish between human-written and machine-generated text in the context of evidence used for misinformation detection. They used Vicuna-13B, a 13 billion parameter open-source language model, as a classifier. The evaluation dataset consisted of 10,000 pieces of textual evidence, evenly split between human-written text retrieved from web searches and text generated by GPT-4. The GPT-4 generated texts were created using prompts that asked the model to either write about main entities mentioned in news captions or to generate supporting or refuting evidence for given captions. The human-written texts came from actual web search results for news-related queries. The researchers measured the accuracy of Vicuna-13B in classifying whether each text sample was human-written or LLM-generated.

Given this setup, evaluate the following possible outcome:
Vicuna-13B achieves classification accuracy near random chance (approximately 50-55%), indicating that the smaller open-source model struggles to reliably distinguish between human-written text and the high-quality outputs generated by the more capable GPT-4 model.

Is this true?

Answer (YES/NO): NO